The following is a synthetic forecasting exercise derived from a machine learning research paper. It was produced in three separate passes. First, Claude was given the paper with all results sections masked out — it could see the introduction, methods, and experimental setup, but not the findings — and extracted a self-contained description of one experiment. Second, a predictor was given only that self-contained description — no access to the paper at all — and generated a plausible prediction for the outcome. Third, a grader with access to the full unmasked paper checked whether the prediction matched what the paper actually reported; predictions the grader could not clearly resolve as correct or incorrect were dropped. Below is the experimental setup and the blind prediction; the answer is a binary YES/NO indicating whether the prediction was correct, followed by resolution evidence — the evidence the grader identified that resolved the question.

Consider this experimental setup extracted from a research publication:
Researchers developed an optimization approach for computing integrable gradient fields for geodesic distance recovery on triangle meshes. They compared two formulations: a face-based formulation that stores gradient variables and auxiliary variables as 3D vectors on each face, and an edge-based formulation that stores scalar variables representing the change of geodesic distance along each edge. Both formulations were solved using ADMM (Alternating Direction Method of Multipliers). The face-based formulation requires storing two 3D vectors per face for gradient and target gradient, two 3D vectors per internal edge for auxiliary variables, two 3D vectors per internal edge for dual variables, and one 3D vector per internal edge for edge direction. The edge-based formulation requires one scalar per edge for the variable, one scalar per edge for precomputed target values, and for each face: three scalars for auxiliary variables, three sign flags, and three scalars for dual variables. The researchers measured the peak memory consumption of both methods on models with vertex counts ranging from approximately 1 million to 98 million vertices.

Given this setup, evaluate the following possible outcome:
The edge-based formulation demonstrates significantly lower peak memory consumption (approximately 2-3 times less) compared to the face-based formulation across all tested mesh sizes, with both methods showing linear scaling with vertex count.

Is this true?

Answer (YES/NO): NO